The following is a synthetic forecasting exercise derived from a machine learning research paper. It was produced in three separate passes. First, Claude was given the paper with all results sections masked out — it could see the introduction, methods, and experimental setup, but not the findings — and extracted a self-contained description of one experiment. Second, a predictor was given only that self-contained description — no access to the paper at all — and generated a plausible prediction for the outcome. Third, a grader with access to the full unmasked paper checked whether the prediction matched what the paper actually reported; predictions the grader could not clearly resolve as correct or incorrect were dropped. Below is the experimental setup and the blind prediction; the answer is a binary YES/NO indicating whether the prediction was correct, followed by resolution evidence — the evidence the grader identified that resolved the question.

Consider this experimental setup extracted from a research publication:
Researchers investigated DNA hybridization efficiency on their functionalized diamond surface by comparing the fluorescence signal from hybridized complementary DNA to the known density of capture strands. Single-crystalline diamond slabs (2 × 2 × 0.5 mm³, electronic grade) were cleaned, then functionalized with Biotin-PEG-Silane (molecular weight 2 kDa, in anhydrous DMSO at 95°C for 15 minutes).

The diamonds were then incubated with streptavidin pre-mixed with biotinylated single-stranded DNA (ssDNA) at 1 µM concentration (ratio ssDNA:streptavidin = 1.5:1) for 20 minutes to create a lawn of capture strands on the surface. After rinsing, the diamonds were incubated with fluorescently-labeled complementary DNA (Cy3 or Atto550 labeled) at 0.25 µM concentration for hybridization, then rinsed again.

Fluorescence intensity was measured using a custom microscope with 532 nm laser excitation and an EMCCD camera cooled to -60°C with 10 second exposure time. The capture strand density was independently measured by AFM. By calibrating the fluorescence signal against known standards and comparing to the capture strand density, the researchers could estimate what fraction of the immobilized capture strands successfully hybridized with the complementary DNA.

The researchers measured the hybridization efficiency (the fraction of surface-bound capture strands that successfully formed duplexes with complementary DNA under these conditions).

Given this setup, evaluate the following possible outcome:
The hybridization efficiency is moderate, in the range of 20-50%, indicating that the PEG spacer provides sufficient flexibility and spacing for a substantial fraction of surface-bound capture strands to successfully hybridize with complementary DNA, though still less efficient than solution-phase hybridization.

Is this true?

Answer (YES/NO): YES